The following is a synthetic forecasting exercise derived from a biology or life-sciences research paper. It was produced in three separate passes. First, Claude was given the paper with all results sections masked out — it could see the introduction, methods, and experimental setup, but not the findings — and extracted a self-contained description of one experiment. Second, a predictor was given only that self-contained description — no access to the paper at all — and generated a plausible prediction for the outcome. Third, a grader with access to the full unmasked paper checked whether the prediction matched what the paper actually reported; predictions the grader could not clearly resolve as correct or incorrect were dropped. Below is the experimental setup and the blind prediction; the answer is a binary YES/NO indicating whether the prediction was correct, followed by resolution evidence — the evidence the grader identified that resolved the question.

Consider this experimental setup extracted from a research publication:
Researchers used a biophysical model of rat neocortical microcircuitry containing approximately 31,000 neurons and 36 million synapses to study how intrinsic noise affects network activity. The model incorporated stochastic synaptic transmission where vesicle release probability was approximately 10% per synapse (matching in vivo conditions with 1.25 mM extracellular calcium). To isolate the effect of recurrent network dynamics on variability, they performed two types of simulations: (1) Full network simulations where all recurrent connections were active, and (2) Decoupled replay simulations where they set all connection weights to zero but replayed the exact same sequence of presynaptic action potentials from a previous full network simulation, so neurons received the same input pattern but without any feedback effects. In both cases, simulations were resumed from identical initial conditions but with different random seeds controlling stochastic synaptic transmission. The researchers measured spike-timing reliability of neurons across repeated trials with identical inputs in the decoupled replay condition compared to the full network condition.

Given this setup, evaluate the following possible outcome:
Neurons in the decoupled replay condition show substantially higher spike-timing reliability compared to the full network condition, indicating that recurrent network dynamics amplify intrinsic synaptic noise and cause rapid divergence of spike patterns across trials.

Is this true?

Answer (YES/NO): NO